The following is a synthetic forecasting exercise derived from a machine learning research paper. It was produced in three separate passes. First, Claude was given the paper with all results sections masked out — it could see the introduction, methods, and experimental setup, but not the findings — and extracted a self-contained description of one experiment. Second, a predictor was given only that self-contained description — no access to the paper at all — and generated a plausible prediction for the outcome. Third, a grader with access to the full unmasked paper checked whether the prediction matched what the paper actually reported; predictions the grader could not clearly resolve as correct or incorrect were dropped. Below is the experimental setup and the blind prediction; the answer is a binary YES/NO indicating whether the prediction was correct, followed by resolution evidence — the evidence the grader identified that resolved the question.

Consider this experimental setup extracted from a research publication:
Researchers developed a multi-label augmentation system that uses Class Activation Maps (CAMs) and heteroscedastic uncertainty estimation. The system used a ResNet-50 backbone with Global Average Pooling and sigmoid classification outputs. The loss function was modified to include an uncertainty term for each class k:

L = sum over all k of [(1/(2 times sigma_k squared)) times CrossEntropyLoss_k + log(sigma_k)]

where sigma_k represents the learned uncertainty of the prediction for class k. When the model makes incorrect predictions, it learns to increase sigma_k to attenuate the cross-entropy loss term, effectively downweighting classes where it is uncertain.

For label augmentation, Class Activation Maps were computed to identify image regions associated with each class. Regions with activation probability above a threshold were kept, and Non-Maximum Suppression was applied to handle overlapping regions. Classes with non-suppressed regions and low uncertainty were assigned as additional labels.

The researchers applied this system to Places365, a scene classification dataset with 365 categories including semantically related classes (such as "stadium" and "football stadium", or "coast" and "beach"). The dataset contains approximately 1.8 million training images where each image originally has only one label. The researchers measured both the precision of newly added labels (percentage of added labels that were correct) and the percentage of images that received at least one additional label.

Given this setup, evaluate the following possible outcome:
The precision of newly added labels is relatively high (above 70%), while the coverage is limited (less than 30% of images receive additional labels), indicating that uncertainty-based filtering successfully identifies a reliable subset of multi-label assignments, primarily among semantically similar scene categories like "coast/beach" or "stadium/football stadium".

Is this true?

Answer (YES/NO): YES